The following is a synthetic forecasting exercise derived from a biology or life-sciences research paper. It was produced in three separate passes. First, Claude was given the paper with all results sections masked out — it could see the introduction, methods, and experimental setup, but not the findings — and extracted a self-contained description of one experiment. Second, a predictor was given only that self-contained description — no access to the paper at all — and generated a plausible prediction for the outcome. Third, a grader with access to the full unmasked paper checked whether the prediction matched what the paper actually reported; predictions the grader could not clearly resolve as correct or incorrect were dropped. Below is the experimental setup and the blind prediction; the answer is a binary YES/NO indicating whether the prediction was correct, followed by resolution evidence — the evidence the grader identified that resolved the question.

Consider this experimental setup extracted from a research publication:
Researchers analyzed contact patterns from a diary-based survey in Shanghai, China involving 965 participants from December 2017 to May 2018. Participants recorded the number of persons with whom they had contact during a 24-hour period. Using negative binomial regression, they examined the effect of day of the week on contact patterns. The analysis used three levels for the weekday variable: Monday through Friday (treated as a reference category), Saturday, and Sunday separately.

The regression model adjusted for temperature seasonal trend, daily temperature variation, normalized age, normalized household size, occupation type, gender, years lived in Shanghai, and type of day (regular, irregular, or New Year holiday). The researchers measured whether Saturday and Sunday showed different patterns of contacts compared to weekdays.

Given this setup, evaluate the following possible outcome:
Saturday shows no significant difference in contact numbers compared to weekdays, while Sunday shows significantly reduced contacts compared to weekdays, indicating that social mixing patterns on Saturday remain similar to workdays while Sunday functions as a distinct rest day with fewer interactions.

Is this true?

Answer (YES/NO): NO